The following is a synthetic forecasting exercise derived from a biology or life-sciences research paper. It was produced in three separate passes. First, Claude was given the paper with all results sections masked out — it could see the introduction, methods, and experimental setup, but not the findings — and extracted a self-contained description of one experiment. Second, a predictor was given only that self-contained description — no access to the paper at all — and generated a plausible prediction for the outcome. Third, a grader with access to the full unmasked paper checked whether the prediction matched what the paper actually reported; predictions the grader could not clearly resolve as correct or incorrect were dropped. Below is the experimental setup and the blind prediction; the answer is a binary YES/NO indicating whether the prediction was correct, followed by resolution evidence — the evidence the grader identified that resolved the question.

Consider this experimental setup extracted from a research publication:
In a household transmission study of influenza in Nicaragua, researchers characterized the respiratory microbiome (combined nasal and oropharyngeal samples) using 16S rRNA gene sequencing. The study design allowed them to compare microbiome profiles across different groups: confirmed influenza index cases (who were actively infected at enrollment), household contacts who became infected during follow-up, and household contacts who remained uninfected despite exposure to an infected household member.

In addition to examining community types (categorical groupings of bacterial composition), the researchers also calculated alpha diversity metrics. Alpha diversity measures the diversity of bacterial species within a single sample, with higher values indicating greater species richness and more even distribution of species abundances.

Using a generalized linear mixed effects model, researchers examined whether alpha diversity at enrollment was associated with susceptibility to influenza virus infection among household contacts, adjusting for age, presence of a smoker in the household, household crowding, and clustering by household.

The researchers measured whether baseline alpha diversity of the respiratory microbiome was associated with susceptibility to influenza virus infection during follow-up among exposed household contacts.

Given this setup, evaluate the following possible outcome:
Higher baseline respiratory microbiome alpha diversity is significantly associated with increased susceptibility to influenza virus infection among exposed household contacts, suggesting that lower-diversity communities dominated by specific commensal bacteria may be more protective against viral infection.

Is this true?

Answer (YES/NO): NO